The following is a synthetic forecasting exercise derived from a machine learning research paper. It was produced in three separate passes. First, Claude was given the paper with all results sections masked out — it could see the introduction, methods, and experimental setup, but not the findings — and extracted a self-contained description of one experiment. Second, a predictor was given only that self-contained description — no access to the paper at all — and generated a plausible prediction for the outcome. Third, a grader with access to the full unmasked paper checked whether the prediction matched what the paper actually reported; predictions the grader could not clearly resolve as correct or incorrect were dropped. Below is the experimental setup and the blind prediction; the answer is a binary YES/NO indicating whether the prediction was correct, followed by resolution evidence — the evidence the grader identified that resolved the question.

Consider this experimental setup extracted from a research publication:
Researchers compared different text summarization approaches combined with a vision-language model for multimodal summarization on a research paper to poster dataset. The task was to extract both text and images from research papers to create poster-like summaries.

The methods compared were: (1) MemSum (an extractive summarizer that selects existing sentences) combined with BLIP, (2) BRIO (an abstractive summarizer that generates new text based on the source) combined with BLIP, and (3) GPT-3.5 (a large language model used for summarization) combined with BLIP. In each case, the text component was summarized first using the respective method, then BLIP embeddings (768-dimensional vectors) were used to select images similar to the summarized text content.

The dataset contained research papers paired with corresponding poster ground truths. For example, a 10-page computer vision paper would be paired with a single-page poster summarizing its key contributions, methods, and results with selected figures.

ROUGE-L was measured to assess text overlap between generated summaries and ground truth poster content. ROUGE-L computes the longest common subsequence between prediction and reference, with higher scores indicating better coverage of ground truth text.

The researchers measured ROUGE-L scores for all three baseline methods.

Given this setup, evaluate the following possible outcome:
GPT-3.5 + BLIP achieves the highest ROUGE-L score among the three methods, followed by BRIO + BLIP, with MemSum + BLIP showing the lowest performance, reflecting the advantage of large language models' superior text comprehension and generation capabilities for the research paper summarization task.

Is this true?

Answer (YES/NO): NO